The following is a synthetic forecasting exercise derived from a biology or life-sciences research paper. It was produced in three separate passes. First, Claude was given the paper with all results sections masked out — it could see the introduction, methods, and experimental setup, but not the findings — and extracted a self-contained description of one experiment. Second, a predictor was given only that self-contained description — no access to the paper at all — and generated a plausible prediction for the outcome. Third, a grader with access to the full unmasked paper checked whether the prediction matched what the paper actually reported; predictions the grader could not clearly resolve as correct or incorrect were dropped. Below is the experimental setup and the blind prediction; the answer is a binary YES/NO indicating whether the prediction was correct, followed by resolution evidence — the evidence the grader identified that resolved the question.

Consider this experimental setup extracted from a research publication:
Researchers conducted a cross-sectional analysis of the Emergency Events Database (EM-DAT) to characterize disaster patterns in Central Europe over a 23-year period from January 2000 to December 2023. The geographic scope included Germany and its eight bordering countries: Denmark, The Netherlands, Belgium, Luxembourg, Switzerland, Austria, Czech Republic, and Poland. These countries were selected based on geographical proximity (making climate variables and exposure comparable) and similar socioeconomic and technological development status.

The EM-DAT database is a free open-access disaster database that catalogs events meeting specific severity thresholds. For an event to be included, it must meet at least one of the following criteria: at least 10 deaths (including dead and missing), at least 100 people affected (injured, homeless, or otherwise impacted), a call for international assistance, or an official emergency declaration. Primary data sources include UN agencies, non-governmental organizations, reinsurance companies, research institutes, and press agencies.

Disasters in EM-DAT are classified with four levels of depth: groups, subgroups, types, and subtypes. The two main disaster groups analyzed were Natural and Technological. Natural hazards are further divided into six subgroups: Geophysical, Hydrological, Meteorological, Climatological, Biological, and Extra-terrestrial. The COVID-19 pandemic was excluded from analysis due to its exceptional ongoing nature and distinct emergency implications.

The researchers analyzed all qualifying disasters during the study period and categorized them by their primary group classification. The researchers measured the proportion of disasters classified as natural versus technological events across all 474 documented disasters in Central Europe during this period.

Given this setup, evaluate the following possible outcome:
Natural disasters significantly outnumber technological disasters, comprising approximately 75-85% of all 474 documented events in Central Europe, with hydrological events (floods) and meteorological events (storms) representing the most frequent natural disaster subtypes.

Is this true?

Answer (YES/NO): YES